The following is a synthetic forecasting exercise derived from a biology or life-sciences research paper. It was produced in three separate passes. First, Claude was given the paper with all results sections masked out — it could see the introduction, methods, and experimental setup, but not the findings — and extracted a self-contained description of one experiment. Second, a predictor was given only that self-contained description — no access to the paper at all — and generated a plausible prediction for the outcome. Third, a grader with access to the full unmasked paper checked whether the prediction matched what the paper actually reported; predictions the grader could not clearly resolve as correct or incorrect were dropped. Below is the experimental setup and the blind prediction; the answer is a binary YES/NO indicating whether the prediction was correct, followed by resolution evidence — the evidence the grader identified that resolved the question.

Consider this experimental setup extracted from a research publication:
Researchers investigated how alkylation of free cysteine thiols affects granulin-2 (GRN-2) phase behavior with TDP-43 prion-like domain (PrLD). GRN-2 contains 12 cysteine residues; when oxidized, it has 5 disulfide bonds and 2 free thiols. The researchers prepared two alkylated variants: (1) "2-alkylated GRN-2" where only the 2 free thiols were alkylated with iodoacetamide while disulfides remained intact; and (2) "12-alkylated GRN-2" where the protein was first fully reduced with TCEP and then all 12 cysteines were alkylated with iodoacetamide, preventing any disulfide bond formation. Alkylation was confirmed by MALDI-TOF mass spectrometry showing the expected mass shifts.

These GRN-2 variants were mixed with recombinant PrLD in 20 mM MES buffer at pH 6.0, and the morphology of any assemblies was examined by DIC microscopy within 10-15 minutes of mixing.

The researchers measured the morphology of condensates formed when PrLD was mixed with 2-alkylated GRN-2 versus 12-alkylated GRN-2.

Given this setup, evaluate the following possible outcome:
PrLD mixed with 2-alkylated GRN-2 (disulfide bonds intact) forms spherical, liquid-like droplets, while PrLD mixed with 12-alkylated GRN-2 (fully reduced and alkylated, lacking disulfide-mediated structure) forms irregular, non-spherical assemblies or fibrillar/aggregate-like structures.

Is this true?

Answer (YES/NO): NO